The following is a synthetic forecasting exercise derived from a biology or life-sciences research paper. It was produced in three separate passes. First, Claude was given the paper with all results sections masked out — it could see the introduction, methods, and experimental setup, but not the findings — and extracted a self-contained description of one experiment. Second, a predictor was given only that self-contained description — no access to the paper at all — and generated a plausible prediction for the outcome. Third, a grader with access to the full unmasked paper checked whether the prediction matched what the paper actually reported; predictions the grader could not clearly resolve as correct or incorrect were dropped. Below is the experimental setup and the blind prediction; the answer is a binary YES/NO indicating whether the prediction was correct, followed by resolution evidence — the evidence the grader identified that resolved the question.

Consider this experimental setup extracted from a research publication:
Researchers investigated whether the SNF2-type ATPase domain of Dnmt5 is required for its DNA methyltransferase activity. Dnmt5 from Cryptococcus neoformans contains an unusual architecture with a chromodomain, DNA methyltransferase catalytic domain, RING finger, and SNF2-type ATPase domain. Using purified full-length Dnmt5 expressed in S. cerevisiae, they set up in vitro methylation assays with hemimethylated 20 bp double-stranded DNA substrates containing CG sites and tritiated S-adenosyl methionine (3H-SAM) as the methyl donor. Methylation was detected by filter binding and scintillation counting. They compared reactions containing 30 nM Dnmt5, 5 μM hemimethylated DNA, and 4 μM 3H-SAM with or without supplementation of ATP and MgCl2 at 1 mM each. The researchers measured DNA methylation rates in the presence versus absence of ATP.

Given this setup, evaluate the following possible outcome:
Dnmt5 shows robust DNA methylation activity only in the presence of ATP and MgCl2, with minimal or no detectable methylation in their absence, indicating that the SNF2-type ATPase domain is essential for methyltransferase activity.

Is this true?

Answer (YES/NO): YES